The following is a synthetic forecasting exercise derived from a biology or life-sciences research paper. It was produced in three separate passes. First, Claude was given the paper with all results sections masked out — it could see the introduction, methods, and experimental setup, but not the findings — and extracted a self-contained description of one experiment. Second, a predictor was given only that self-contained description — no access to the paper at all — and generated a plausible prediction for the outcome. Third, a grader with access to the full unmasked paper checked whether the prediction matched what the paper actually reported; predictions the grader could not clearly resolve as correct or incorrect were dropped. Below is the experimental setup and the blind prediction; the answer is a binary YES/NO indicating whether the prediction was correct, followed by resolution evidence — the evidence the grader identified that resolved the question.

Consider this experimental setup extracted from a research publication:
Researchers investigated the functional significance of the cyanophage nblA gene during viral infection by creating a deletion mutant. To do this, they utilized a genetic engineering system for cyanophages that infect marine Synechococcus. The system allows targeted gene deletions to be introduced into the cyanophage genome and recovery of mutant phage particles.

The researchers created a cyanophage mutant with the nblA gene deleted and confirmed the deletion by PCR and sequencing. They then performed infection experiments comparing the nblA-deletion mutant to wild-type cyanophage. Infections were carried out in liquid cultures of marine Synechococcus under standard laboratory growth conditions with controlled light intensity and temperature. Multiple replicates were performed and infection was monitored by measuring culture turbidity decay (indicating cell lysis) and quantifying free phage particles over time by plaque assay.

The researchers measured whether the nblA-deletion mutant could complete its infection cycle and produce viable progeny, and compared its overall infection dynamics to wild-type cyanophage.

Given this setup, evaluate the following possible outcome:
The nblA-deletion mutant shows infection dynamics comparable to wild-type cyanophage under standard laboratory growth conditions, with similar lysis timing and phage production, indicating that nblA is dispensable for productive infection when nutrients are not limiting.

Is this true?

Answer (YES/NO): NO